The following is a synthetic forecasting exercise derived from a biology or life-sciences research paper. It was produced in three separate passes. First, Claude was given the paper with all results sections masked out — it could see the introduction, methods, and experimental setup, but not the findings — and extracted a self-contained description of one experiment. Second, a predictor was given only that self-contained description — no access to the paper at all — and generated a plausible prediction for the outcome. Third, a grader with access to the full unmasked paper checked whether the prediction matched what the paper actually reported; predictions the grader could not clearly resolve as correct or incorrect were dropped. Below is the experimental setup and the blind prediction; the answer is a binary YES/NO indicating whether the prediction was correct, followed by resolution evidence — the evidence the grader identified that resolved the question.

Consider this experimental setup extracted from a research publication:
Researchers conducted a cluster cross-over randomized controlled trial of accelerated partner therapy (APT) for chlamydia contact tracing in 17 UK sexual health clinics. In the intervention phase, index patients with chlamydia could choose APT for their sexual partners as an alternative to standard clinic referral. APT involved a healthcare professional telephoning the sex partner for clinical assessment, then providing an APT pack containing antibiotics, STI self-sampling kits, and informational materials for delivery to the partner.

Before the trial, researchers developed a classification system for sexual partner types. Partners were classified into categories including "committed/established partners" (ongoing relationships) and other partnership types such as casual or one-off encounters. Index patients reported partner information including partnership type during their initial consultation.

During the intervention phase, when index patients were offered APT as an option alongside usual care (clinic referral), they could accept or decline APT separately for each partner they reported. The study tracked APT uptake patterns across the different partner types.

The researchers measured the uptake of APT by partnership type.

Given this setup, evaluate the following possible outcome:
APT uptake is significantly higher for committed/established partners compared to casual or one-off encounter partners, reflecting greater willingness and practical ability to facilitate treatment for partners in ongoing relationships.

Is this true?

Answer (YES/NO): YES